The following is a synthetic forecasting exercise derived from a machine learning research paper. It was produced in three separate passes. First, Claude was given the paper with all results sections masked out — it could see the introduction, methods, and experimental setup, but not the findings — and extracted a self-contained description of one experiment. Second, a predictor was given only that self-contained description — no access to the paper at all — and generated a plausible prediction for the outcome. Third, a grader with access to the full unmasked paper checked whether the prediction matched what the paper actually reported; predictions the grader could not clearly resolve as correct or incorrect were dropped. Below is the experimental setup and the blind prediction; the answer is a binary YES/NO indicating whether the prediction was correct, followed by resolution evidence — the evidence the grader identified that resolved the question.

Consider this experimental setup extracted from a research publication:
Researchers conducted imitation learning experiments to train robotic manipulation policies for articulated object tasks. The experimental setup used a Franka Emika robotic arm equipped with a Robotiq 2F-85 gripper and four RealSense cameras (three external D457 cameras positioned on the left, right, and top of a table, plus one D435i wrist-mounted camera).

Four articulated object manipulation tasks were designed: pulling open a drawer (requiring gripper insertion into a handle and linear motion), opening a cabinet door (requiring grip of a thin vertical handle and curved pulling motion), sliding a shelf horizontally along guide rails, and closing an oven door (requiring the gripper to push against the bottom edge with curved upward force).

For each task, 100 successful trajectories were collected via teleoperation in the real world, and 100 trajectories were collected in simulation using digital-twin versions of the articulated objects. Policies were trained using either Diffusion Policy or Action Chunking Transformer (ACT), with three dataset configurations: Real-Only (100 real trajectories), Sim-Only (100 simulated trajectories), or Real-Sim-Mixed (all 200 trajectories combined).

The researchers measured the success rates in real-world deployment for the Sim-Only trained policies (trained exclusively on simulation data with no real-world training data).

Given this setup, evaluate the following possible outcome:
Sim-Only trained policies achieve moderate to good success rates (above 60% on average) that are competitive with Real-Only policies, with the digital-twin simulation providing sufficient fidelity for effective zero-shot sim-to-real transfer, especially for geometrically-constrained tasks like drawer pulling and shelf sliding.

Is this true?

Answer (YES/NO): NO